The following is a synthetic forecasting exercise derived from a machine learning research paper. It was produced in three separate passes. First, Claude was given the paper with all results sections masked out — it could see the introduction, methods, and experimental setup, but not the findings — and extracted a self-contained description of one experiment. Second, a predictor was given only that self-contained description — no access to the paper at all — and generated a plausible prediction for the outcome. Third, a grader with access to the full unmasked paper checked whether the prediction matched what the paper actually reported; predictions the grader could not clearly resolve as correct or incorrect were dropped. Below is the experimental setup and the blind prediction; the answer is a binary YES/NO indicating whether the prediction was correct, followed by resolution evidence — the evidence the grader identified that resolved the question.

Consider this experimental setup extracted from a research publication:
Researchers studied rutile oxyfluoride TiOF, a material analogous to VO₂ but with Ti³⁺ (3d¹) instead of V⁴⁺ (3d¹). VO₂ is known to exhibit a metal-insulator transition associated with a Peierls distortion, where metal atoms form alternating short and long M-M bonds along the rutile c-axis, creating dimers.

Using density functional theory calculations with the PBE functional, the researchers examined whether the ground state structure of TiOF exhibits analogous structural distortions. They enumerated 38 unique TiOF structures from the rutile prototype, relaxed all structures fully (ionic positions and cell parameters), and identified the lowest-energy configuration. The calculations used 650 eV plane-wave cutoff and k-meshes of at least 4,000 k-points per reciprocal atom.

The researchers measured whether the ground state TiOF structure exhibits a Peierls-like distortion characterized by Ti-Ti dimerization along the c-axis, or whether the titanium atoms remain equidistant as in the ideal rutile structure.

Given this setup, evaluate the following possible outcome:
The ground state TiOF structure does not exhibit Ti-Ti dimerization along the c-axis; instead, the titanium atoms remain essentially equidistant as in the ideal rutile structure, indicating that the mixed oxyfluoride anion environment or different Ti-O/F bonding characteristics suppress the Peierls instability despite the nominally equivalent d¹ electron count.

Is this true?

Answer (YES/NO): NO